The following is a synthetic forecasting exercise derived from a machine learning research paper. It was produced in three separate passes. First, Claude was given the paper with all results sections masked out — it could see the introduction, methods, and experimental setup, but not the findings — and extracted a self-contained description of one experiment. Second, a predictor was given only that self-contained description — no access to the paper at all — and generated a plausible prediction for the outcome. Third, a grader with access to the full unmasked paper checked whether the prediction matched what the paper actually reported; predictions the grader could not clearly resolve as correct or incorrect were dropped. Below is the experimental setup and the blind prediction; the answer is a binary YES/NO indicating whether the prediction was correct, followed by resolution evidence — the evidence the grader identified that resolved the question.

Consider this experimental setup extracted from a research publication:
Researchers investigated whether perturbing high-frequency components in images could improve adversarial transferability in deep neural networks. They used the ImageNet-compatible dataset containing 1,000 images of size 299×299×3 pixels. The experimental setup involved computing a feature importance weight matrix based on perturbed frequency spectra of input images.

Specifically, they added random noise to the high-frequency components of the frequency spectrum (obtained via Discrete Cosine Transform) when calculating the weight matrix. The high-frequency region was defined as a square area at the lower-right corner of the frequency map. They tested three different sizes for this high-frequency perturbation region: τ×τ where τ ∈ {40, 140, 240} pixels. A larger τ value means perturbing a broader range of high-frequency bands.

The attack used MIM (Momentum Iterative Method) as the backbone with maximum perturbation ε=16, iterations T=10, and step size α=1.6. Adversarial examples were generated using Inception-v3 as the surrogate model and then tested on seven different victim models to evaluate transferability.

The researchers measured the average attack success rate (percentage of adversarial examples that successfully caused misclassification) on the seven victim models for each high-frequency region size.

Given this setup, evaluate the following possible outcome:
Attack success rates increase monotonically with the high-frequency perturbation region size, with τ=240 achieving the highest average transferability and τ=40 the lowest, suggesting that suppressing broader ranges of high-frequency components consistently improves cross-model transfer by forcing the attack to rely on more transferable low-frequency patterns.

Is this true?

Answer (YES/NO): YES